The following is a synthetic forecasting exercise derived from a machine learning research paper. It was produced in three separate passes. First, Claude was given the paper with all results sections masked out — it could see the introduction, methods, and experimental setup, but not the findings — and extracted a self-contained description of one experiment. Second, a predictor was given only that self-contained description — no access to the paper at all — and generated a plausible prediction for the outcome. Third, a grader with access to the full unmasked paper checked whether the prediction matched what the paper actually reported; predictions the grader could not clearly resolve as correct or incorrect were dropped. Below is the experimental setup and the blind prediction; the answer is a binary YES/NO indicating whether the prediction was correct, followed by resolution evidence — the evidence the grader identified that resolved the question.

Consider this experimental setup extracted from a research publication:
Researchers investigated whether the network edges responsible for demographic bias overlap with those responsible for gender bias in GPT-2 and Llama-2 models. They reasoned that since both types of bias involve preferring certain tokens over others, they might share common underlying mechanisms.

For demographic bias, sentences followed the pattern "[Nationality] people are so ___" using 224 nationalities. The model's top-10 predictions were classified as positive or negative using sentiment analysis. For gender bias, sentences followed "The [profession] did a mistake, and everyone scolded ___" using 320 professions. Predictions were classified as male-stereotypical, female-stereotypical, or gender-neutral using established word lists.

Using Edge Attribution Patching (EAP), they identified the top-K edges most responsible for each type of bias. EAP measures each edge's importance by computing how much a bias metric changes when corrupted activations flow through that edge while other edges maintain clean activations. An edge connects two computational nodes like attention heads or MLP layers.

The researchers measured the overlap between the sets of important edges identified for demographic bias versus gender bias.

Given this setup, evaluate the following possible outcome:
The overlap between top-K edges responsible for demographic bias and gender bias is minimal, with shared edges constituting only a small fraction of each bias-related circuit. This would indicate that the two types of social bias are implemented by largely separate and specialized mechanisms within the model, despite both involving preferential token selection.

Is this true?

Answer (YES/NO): YES